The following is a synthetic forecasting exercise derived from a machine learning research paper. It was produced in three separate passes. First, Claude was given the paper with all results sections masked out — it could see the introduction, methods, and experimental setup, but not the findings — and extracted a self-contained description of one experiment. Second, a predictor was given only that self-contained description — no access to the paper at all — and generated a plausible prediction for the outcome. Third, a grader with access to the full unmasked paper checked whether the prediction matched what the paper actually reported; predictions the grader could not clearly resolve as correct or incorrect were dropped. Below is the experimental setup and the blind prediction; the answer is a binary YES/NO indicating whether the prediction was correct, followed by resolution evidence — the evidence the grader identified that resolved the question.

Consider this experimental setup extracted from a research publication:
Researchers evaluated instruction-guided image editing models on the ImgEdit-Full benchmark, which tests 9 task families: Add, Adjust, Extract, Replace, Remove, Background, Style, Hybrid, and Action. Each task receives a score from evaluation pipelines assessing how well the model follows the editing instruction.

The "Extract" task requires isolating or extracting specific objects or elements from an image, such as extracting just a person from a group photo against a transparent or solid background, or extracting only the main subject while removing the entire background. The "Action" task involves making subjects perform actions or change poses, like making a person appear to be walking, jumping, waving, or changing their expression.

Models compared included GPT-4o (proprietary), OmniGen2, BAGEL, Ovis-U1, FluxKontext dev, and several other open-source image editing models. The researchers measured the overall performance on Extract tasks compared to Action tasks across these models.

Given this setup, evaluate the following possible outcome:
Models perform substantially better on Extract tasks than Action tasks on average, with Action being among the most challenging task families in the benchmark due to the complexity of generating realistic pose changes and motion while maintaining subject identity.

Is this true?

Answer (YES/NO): NO